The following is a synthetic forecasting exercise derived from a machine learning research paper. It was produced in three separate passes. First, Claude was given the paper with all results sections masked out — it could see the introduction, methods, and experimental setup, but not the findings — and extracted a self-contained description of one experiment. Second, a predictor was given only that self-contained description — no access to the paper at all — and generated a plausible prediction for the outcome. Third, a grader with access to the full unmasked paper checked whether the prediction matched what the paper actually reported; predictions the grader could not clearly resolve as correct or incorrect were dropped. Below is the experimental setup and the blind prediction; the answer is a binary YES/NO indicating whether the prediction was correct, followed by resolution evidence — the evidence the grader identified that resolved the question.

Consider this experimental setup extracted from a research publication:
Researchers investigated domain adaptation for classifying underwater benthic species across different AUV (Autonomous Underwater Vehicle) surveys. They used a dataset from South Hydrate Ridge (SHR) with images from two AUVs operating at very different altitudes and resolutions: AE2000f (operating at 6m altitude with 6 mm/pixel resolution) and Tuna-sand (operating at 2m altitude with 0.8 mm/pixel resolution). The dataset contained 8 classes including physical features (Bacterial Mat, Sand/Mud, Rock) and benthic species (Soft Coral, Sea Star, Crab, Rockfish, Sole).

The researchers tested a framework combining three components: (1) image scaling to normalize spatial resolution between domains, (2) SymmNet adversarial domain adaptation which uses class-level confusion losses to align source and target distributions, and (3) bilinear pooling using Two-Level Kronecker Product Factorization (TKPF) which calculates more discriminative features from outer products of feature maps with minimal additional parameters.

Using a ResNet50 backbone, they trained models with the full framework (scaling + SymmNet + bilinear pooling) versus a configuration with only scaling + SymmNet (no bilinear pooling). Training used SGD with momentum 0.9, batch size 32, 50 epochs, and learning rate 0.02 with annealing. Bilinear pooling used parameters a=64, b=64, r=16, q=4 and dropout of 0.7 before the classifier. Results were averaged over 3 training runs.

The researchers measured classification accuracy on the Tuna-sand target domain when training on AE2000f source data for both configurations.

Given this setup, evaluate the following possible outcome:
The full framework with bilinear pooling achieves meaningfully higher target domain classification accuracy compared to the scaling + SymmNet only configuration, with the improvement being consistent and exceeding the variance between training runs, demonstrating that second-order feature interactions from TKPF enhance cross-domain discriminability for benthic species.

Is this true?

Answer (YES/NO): NO